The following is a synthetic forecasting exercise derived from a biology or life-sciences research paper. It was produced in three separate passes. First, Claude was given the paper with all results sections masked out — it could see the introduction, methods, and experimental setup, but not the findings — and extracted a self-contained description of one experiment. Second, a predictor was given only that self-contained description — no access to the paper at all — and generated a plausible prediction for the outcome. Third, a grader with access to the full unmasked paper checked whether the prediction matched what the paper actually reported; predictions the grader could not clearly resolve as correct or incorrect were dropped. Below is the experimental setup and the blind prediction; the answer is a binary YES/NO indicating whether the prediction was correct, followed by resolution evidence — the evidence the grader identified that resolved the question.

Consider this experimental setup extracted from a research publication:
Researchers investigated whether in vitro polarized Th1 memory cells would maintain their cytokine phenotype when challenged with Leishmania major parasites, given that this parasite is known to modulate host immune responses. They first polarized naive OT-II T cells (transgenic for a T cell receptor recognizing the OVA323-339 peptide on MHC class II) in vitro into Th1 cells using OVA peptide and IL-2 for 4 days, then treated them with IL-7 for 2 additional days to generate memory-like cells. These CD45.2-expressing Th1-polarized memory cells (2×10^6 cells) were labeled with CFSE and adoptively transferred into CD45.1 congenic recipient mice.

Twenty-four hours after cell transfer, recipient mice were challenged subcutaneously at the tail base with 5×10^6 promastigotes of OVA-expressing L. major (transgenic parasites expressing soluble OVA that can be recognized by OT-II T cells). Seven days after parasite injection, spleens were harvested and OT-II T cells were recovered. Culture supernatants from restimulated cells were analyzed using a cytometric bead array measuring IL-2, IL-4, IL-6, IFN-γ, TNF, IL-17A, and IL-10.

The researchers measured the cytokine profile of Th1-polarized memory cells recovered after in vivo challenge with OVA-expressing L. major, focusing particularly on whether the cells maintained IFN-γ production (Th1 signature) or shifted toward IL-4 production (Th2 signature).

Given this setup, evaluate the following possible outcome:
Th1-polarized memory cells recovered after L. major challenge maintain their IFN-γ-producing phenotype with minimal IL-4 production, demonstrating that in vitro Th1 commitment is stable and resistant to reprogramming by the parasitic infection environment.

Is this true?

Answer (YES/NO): YES